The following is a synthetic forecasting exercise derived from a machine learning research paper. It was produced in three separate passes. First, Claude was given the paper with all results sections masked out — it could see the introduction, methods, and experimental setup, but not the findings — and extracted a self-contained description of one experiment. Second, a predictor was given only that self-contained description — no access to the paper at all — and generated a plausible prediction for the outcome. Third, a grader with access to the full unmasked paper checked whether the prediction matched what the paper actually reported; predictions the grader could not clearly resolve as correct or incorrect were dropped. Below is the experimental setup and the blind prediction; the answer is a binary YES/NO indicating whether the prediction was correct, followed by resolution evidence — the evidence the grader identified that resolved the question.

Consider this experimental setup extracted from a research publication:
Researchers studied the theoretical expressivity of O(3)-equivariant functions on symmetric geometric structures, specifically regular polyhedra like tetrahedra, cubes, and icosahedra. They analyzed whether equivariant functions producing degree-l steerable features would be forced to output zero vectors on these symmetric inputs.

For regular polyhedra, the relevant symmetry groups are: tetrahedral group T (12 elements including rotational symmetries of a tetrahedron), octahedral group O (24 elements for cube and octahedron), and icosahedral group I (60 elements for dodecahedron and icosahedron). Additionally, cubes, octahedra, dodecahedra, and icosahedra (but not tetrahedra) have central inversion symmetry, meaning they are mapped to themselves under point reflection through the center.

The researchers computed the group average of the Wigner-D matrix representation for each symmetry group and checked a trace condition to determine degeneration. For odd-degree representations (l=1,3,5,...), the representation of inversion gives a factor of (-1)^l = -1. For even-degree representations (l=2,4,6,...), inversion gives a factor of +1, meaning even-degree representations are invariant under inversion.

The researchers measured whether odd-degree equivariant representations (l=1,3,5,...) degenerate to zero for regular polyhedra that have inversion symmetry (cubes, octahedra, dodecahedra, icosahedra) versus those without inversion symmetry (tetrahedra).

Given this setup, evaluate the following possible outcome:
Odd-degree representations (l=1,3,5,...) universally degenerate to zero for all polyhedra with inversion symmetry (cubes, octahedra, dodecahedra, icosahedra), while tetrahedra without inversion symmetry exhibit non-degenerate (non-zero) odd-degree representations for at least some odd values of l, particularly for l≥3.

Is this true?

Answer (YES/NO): YES